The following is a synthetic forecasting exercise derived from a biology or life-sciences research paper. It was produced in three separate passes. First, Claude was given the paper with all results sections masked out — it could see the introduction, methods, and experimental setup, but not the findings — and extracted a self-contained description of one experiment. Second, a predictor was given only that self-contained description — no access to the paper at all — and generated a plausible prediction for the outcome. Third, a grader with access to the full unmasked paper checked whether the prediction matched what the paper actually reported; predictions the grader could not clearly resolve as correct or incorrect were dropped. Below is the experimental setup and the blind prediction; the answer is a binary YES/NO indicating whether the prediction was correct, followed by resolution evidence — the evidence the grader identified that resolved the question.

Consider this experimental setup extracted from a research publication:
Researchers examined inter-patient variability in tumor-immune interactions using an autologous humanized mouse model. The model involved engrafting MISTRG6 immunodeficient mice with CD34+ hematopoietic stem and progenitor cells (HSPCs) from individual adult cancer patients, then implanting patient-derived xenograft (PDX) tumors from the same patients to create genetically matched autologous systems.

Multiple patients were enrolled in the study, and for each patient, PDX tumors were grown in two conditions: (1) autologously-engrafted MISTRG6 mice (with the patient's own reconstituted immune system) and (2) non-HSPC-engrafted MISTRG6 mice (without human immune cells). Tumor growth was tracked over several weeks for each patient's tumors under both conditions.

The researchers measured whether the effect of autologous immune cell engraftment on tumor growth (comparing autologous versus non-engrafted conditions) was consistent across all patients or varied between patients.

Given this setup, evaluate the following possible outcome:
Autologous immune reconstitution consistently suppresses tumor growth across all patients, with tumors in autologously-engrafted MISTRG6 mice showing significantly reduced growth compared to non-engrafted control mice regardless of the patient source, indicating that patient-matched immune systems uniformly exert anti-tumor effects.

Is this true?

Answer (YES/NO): NO